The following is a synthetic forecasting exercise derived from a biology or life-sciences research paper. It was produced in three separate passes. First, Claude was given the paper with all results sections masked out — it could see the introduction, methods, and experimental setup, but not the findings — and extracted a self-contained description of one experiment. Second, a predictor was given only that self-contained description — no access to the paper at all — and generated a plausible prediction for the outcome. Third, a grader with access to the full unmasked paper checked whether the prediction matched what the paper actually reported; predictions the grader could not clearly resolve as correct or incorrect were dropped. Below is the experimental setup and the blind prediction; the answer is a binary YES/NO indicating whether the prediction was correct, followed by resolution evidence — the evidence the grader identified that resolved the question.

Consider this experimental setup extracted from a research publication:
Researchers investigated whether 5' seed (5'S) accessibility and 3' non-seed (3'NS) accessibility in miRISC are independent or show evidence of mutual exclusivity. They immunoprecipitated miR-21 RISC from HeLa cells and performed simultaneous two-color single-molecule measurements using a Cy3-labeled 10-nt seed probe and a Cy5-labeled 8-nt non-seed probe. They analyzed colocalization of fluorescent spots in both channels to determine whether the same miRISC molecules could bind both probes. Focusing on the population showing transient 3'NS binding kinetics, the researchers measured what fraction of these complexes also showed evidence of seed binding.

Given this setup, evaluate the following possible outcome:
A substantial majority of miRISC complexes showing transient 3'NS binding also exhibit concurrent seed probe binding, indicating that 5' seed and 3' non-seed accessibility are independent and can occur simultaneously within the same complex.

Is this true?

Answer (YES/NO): NO